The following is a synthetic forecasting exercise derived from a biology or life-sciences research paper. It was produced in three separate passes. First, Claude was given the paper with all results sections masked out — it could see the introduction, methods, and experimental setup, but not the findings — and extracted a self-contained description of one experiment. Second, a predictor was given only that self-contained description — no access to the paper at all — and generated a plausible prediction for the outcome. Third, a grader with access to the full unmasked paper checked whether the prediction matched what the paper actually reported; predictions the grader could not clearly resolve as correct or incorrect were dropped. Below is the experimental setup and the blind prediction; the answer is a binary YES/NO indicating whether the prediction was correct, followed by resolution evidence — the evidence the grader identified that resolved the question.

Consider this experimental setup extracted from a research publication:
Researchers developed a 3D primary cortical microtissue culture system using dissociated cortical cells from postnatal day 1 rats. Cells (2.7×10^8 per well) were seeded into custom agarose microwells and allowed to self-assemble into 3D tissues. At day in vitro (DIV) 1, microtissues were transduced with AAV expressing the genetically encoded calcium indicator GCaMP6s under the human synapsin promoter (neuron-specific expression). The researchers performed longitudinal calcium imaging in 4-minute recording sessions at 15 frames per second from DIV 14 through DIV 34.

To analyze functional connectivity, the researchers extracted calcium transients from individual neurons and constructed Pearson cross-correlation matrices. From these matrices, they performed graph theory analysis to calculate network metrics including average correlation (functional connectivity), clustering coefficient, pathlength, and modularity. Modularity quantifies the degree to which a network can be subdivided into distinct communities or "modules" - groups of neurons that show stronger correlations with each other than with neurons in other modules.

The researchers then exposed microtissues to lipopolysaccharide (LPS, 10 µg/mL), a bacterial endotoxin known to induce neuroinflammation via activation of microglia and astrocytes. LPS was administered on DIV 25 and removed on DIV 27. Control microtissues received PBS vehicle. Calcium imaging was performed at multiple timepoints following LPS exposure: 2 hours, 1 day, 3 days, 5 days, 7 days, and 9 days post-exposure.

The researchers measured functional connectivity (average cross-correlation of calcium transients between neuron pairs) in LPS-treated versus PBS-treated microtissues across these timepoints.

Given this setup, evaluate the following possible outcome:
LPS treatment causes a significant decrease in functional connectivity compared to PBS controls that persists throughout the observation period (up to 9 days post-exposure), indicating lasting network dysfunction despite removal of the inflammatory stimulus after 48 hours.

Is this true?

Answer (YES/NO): NO